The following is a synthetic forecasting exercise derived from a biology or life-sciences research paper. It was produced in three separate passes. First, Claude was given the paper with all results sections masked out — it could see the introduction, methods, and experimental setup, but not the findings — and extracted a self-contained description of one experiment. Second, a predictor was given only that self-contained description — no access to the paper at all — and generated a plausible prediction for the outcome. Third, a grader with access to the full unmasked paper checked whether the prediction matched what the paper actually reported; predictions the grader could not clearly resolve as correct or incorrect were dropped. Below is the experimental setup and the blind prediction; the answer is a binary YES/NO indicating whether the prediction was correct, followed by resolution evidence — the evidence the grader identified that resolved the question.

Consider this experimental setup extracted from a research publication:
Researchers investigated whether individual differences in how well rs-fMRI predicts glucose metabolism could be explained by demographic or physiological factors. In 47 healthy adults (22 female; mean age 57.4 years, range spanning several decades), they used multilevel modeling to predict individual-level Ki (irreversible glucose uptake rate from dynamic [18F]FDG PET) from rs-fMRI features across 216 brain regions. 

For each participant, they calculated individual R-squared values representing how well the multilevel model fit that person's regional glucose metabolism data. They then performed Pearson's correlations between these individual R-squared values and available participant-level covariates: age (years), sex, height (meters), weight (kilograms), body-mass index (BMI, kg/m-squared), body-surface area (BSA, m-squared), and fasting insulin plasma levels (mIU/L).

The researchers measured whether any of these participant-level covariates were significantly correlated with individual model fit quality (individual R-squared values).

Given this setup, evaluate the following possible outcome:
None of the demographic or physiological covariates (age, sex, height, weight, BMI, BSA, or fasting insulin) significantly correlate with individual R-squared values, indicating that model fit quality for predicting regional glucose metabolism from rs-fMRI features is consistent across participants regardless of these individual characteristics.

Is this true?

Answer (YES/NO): YES